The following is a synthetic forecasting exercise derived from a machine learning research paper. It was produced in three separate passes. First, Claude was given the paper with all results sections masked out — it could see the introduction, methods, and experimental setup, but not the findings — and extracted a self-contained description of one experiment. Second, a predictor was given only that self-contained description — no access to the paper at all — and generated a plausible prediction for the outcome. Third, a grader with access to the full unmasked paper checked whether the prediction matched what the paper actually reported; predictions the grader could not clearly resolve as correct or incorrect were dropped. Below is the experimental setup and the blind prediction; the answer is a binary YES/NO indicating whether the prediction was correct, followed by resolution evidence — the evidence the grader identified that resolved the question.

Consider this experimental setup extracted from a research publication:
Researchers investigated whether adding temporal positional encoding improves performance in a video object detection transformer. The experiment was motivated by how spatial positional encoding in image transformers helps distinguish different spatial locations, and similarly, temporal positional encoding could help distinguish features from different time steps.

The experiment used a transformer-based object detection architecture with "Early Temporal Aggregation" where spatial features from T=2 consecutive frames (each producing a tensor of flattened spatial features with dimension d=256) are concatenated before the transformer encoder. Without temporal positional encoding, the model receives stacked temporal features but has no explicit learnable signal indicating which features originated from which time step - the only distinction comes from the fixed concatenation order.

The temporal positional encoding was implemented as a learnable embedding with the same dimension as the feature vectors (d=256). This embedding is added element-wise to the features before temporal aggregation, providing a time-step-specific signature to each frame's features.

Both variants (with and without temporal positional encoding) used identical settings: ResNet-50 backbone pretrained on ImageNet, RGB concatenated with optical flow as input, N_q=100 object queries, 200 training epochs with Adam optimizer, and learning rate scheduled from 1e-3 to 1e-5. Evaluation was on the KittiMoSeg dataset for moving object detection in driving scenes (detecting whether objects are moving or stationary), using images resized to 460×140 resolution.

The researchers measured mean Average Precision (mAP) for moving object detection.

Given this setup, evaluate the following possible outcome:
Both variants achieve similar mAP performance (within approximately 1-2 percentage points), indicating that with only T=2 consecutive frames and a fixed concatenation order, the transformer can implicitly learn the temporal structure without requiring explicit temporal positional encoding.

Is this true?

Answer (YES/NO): NO